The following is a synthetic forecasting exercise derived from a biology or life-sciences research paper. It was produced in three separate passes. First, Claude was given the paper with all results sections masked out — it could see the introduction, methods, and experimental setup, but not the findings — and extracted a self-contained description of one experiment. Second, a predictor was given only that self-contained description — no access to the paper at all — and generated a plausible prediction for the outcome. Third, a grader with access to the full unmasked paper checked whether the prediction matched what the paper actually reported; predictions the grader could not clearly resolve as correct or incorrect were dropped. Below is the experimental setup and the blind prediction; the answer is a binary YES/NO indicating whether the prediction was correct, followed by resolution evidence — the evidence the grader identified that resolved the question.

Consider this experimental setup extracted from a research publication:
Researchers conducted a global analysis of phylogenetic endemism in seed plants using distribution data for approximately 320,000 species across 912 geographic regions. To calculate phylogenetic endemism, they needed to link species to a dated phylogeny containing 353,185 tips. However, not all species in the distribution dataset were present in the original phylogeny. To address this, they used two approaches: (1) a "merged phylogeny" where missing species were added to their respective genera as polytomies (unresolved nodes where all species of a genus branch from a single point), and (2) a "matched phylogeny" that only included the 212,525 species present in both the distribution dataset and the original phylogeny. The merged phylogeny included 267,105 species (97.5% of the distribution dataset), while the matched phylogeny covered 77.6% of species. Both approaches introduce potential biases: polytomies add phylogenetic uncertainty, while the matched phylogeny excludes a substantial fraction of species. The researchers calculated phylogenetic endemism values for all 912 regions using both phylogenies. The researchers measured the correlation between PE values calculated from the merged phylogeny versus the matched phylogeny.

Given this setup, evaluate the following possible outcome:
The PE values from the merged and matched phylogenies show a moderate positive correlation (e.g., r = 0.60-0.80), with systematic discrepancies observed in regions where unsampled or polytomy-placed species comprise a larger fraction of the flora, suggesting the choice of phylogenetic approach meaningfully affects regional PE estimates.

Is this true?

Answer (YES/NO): NO